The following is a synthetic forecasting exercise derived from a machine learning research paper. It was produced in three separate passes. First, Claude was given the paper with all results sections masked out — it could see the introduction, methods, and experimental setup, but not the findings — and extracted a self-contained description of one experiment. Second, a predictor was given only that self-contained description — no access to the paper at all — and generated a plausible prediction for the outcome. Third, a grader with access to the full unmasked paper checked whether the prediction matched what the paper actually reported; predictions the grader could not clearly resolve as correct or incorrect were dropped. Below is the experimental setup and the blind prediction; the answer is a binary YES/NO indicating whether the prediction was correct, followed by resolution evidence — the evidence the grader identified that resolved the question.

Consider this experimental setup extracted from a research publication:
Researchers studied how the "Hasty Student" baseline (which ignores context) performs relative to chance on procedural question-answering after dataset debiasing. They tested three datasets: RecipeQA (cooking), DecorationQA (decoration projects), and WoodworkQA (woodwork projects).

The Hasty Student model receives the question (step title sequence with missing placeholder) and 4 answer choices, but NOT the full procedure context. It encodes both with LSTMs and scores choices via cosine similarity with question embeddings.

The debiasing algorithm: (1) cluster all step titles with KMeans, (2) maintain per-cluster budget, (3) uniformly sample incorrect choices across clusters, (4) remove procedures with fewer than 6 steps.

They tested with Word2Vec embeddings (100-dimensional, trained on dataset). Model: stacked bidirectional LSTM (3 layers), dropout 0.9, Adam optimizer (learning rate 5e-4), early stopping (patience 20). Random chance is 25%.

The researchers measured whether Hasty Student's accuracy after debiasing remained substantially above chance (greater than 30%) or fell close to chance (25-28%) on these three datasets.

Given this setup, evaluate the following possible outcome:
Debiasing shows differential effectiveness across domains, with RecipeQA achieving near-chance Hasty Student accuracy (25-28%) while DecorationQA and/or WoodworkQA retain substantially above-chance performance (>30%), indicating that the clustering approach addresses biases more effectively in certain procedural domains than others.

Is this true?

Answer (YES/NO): NO